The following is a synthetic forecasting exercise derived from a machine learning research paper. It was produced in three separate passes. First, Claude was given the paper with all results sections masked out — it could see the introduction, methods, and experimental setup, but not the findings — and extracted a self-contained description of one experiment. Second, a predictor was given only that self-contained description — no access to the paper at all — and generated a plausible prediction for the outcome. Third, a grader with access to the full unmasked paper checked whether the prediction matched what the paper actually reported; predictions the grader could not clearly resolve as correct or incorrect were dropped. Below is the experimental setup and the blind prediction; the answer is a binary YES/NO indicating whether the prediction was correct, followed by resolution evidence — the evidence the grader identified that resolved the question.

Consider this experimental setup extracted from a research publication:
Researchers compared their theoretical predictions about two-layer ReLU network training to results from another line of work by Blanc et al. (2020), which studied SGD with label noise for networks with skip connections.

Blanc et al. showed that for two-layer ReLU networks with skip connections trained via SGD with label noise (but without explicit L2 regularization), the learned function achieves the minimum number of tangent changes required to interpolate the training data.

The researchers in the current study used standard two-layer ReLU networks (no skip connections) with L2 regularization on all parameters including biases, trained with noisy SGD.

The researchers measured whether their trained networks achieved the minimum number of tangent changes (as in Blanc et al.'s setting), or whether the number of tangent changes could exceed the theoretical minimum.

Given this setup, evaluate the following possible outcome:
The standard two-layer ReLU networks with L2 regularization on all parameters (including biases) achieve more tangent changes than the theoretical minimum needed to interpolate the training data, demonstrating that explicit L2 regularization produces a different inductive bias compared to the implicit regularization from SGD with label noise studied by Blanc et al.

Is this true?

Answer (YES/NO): YES